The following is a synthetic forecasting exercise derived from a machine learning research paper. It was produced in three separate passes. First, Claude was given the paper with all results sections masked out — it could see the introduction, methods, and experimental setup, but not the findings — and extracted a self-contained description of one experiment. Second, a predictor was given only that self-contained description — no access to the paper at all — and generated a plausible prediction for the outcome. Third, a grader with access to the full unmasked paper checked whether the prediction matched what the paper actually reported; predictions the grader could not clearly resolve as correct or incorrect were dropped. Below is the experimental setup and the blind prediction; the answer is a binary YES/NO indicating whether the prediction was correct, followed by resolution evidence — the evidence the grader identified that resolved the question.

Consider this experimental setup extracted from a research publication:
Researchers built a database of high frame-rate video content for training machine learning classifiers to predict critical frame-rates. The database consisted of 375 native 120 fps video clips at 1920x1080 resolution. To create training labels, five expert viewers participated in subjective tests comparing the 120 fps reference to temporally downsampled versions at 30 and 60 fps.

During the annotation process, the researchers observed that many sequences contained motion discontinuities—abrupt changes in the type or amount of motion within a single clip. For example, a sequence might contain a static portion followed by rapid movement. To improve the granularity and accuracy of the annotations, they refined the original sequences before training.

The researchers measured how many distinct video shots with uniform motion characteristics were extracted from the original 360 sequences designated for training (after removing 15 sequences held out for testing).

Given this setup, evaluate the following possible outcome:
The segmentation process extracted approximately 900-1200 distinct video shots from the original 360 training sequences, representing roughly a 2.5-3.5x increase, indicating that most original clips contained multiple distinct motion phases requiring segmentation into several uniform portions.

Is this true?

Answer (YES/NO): NO